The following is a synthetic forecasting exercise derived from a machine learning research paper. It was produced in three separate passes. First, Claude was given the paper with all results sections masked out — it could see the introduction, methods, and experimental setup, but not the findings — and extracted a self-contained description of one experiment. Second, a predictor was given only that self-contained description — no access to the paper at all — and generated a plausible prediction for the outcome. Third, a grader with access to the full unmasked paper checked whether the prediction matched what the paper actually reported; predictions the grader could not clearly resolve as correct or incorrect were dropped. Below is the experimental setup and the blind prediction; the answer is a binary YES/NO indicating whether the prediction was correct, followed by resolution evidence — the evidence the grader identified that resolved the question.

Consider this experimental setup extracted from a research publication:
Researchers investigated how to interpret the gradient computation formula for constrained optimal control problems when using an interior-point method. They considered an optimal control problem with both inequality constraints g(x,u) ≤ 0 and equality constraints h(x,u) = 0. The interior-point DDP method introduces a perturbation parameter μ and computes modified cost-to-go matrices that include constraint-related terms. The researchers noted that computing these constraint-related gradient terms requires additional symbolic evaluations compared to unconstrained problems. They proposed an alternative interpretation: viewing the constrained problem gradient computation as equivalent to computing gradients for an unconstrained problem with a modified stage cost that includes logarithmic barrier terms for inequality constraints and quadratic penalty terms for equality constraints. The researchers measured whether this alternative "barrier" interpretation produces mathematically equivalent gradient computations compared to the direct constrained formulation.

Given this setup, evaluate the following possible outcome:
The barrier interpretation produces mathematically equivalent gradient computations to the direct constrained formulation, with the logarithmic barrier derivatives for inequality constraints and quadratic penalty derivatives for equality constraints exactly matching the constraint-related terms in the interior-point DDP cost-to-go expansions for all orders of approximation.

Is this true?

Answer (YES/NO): YES